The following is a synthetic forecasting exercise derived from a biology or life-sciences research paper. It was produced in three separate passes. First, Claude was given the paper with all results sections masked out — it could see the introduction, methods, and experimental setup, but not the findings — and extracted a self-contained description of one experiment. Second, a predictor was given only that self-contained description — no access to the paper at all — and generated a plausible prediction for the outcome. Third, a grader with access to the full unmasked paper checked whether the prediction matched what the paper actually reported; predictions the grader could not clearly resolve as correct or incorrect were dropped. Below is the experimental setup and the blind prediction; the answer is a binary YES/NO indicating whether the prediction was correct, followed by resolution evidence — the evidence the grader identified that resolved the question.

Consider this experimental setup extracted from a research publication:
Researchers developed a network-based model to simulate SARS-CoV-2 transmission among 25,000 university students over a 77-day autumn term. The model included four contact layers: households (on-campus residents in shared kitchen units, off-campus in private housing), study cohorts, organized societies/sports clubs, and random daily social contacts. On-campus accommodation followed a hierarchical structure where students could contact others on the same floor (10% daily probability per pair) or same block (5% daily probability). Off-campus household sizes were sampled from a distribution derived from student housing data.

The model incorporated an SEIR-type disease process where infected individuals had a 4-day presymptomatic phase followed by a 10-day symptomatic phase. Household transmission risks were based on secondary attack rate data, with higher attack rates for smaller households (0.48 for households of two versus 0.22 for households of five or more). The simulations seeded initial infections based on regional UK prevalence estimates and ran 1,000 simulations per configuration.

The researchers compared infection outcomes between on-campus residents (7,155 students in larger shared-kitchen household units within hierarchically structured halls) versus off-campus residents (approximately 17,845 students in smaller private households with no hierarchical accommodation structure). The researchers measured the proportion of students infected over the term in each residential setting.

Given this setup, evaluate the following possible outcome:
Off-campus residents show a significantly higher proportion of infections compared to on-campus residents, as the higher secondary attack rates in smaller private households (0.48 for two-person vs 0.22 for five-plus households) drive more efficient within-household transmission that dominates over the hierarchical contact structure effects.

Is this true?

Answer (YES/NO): NO